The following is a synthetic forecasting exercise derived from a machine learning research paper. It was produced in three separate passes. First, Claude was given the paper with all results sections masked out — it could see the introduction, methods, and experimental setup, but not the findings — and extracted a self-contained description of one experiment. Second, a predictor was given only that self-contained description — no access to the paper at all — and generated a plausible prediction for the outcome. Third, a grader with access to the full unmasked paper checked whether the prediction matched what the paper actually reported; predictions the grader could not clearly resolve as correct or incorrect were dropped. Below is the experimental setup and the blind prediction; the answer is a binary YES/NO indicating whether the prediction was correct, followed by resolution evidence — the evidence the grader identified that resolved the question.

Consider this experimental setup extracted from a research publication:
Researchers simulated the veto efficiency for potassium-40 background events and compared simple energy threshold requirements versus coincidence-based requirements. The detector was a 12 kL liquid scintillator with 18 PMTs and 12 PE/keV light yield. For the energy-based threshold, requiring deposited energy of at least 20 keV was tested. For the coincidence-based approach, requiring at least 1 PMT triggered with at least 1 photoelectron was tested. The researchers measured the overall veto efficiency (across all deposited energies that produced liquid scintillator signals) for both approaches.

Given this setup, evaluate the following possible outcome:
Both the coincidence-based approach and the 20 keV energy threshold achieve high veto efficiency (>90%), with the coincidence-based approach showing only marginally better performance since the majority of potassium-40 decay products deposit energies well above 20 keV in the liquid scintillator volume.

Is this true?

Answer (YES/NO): YES